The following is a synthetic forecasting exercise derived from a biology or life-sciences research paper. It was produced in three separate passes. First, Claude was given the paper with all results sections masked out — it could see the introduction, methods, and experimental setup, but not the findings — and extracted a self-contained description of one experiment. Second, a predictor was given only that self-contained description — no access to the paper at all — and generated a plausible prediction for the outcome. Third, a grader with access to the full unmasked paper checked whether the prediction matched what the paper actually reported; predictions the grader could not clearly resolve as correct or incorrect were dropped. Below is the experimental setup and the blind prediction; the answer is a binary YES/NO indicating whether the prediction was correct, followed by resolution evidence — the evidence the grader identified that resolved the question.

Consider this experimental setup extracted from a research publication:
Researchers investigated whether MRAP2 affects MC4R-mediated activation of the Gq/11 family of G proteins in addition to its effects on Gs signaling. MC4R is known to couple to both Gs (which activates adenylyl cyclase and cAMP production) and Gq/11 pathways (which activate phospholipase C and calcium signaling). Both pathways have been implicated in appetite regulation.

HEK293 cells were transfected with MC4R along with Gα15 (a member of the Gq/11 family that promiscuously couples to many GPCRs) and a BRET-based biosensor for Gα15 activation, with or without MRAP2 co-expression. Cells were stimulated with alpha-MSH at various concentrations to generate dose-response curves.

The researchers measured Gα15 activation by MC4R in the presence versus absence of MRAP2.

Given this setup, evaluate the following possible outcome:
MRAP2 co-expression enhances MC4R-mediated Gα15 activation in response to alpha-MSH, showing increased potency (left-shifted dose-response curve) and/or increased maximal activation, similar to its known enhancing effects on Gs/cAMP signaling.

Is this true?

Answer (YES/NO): YES